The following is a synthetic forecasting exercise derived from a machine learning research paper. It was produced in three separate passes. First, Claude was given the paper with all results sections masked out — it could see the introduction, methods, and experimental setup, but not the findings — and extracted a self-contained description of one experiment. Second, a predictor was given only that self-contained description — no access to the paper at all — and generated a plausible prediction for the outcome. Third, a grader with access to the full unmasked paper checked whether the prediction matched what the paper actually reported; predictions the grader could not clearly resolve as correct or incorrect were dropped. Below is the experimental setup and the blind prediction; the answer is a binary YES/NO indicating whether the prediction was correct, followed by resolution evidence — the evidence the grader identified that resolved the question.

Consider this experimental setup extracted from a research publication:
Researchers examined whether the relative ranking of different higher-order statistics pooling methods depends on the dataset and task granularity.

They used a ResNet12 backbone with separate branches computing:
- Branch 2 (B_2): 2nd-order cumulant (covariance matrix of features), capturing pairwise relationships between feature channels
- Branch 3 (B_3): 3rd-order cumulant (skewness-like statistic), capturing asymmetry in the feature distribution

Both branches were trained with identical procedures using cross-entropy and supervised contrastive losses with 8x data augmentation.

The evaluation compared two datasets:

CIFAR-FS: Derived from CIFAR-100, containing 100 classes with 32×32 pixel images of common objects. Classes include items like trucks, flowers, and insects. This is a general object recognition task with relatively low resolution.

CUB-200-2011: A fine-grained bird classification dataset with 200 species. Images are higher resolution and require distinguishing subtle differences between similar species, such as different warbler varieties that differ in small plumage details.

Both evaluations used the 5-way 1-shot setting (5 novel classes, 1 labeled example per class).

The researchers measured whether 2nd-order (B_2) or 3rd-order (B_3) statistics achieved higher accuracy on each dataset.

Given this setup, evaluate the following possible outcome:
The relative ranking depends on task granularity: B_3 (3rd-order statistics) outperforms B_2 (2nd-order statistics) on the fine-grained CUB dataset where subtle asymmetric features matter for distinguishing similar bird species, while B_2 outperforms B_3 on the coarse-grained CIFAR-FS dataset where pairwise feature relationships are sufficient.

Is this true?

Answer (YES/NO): NO